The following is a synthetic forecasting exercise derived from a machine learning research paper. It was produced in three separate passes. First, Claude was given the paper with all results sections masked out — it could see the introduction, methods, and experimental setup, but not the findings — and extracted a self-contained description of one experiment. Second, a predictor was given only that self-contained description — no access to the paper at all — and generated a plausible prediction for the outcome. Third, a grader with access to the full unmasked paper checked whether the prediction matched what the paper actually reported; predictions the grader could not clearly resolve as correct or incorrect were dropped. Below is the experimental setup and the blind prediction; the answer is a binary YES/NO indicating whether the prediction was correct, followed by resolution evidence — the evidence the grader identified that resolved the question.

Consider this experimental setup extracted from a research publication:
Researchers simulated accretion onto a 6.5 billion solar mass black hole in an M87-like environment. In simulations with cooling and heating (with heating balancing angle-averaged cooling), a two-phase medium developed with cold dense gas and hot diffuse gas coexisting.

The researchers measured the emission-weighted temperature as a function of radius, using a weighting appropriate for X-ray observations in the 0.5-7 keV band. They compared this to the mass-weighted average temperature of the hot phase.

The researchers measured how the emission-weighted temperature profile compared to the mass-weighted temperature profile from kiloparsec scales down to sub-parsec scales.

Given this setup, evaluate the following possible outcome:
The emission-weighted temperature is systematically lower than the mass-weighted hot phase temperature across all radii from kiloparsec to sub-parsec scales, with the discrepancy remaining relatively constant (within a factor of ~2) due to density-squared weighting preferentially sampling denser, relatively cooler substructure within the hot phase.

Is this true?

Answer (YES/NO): NO